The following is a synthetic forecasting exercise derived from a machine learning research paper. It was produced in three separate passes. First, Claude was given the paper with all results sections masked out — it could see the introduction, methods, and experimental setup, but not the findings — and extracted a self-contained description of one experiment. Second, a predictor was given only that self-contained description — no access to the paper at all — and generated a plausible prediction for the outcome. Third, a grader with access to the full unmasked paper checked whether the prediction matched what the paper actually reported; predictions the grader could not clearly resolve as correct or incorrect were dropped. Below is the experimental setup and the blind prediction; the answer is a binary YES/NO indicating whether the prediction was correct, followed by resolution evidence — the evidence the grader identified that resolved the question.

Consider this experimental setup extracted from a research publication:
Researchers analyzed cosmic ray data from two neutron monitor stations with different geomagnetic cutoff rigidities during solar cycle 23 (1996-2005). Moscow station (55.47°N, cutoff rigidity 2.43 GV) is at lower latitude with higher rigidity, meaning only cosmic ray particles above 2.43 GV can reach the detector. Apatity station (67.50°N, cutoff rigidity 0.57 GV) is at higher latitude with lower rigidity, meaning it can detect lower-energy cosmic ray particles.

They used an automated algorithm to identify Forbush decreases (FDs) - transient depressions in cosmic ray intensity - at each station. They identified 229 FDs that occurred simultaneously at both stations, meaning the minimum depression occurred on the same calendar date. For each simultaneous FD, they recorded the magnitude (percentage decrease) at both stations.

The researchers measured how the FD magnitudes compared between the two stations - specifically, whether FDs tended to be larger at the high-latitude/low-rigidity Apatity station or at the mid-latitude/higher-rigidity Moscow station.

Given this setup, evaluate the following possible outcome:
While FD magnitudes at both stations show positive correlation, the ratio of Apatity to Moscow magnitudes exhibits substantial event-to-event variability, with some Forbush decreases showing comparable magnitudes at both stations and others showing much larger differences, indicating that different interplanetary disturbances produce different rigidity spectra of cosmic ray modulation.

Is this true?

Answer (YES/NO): YES